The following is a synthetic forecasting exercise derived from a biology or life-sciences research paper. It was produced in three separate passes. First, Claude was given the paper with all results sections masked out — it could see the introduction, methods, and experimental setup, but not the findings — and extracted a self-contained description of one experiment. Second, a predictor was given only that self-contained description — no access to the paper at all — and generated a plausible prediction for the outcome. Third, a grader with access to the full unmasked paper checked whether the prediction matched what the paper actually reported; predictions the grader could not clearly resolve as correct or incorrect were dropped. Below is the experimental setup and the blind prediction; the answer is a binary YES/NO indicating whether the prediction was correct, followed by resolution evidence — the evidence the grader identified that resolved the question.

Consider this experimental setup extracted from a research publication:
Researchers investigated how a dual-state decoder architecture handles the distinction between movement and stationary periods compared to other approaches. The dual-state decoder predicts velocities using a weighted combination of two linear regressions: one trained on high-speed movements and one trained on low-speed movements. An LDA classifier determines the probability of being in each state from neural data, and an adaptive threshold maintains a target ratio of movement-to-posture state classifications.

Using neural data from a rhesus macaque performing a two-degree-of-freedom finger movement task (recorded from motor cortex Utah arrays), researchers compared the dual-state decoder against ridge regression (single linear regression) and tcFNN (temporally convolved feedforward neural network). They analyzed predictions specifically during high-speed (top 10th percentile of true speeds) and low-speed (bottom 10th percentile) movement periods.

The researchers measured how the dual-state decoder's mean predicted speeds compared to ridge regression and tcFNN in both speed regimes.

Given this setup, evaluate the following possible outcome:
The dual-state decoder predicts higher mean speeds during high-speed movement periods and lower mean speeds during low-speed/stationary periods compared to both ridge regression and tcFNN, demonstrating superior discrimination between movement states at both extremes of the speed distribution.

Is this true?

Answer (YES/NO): NO